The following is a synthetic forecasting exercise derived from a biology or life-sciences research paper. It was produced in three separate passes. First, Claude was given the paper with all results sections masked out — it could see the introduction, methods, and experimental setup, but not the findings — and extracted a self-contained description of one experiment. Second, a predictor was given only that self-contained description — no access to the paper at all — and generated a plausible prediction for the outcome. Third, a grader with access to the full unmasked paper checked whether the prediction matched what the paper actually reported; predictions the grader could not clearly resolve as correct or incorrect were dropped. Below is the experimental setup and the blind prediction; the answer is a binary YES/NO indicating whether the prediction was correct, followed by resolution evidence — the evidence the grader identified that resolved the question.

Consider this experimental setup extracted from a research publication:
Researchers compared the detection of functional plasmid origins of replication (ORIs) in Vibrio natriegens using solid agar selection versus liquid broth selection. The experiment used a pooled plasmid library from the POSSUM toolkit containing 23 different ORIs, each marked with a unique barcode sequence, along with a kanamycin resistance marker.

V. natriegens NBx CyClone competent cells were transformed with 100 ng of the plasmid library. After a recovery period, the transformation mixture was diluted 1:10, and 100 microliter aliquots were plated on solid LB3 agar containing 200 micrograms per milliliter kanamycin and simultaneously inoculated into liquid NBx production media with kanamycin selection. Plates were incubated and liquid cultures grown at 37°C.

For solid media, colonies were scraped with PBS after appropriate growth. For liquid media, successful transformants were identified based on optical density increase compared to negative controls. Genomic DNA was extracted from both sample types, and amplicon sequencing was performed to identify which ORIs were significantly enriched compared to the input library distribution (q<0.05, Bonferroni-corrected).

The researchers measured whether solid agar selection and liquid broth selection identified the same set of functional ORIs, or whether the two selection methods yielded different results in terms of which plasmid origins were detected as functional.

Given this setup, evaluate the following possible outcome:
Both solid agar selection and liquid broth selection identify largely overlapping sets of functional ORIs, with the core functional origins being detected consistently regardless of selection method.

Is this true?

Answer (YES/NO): NO